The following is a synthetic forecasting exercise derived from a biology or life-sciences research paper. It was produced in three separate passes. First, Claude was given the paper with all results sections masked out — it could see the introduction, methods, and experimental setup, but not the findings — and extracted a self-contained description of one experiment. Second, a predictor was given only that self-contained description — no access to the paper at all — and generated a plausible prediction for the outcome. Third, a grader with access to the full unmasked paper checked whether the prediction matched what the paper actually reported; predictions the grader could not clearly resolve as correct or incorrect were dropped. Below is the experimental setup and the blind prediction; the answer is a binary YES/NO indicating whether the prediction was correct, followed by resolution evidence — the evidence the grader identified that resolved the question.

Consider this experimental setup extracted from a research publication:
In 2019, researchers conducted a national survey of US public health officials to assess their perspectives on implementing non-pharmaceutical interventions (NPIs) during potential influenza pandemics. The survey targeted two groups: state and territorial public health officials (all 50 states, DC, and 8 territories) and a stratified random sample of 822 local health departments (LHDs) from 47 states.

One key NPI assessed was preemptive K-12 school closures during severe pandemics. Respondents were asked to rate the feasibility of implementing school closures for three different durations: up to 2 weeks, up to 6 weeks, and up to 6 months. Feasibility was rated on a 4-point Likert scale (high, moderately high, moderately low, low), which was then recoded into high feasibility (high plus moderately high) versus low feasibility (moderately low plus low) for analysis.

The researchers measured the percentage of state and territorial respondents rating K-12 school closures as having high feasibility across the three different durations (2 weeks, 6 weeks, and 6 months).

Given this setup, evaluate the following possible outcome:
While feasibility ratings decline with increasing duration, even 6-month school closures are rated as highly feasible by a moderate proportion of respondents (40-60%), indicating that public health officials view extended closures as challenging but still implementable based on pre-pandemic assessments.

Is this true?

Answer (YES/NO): NO